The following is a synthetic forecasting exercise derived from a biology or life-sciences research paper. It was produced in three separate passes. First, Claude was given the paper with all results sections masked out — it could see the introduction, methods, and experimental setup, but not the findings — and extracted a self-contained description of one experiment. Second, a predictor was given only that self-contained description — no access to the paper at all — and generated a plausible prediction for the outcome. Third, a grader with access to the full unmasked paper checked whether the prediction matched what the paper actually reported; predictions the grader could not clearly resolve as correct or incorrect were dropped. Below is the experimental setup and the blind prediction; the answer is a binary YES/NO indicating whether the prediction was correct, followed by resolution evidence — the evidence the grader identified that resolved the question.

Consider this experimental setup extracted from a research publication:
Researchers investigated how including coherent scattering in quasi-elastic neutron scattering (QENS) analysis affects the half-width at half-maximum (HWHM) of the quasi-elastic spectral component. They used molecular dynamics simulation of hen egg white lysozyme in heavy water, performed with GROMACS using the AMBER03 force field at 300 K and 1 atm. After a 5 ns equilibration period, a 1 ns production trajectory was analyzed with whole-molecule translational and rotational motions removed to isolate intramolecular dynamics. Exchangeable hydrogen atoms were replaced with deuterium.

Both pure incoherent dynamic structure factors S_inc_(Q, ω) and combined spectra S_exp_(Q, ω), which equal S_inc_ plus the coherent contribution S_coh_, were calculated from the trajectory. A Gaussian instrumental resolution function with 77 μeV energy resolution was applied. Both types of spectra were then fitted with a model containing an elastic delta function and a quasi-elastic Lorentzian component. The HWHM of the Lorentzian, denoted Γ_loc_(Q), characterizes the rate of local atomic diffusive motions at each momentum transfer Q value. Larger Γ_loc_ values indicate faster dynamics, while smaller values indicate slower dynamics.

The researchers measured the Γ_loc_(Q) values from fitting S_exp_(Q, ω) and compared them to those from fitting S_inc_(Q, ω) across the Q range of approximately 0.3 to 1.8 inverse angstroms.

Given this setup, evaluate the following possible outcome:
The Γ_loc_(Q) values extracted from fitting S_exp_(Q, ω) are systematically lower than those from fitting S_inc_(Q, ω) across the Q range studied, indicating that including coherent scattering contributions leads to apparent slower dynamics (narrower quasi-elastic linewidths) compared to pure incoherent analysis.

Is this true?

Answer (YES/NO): NO